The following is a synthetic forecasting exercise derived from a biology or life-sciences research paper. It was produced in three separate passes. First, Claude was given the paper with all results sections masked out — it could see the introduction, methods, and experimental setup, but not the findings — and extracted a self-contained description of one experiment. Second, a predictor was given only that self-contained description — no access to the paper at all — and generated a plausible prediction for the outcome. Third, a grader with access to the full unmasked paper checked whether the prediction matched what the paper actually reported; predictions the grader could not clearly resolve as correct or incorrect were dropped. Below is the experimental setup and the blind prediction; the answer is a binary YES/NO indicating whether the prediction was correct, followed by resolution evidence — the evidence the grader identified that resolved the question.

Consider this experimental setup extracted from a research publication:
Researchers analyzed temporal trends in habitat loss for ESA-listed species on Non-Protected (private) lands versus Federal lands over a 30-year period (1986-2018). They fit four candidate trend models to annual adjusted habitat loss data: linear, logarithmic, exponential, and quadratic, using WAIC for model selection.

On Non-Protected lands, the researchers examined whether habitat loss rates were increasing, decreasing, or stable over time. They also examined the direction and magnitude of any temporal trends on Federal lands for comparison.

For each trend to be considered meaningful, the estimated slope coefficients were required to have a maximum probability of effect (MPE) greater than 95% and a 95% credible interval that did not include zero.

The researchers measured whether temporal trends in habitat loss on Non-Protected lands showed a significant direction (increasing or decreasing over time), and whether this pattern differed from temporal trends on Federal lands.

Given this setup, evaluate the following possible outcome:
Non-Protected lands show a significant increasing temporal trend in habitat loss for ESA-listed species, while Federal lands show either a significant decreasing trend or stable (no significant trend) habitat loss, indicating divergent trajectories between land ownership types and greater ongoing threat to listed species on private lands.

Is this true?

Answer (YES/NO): NO